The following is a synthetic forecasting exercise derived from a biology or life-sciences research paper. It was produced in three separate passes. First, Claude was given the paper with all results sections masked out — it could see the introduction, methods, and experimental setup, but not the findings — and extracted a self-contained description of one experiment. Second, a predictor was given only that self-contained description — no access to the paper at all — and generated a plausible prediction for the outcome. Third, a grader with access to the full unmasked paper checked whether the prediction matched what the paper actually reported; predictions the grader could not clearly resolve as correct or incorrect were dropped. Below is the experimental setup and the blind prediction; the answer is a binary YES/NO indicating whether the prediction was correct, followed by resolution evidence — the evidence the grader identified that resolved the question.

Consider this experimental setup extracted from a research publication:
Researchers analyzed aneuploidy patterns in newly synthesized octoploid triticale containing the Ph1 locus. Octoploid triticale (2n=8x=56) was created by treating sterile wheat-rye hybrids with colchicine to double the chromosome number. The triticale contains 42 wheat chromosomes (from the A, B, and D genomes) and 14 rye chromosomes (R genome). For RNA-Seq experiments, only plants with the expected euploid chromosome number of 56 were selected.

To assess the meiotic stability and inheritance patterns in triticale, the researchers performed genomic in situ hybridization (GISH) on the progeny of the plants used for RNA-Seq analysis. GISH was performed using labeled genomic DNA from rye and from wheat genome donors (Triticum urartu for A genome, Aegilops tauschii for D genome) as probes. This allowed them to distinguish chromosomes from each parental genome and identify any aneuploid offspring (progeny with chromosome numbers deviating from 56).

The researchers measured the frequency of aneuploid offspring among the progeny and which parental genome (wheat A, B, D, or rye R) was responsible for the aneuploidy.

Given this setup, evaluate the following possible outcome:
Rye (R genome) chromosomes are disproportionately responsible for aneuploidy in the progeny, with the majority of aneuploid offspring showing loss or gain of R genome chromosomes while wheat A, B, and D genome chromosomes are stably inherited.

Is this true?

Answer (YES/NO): YES